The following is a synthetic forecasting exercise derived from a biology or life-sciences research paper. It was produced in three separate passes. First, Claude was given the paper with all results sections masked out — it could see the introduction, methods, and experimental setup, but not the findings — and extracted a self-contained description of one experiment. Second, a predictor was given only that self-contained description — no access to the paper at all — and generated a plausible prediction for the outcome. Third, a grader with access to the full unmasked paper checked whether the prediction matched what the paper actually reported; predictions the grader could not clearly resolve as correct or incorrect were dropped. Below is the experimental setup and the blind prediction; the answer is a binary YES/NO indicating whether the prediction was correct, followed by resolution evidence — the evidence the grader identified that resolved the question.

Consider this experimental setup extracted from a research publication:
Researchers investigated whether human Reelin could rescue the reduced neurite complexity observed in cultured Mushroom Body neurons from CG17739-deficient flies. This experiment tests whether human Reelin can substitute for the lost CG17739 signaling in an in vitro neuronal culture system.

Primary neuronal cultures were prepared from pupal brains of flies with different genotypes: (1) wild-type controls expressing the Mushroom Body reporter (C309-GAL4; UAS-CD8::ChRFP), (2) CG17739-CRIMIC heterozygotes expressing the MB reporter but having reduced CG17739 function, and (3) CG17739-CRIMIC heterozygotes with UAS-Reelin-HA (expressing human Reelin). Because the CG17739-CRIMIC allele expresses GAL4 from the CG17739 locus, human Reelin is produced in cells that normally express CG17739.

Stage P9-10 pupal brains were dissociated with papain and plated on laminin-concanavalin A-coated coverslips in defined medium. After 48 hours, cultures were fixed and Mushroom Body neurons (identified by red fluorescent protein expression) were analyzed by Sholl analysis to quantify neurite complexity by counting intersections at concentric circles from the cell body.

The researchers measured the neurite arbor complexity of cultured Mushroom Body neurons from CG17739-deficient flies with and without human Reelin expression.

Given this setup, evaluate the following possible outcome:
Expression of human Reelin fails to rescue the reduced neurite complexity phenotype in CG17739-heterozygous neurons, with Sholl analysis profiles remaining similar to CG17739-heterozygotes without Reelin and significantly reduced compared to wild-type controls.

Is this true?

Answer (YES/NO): NO